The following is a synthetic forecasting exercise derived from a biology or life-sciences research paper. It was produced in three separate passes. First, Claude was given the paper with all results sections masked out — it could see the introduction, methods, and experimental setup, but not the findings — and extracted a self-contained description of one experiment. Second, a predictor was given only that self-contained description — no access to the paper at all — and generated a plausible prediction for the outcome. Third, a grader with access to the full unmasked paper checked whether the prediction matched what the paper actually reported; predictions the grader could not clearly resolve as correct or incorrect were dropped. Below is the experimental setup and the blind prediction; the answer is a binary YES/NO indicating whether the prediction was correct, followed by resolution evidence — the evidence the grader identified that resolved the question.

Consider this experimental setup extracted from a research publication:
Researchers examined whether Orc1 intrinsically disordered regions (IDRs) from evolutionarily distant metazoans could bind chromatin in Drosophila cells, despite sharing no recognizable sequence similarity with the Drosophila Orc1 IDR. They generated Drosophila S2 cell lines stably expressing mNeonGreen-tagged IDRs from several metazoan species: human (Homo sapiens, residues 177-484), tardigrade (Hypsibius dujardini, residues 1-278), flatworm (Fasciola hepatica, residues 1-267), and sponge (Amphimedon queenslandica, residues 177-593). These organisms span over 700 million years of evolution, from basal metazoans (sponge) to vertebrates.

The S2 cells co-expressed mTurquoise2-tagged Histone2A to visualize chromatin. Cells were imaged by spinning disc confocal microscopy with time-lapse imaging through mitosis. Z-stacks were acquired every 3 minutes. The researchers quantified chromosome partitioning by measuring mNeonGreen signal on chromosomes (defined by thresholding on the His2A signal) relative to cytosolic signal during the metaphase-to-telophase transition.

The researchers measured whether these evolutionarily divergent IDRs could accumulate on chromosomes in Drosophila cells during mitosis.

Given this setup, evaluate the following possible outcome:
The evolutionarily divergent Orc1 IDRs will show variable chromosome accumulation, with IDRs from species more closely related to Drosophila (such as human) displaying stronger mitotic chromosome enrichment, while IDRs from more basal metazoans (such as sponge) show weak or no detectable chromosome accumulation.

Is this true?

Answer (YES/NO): NO